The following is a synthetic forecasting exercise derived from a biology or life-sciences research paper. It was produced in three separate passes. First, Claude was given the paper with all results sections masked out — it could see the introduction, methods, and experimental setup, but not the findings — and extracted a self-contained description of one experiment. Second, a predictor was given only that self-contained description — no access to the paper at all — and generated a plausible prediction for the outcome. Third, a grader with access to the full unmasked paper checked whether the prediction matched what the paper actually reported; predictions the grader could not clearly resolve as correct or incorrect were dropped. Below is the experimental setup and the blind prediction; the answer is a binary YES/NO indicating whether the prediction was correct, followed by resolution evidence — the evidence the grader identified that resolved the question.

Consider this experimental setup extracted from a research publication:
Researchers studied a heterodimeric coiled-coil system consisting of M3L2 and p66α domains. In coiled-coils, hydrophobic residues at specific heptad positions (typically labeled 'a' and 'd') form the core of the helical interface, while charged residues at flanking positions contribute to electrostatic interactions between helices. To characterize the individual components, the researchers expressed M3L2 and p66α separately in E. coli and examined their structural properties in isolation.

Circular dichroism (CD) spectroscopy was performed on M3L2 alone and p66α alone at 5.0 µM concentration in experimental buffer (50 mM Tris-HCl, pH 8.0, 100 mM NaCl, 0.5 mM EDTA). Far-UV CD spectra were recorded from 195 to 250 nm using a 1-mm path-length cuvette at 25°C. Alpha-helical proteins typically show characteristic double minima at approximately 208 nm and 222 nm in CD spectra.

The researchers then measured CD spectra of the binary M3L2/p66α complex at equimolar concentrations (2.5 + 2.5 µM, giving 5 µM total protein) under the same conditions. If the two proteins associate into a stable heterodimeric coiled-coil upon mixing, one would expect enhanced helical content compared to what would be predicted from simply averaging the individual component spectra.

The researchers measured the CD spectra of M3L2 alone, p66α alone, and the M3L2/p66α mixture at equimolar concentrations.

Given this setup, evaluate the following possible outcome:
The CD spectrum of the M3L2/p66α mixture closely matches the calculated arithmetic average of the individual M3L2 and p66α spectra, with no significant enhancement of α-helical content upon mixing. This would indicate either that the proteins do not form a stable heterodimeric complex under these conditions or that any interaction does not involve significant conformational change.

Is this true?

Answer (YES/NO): NO